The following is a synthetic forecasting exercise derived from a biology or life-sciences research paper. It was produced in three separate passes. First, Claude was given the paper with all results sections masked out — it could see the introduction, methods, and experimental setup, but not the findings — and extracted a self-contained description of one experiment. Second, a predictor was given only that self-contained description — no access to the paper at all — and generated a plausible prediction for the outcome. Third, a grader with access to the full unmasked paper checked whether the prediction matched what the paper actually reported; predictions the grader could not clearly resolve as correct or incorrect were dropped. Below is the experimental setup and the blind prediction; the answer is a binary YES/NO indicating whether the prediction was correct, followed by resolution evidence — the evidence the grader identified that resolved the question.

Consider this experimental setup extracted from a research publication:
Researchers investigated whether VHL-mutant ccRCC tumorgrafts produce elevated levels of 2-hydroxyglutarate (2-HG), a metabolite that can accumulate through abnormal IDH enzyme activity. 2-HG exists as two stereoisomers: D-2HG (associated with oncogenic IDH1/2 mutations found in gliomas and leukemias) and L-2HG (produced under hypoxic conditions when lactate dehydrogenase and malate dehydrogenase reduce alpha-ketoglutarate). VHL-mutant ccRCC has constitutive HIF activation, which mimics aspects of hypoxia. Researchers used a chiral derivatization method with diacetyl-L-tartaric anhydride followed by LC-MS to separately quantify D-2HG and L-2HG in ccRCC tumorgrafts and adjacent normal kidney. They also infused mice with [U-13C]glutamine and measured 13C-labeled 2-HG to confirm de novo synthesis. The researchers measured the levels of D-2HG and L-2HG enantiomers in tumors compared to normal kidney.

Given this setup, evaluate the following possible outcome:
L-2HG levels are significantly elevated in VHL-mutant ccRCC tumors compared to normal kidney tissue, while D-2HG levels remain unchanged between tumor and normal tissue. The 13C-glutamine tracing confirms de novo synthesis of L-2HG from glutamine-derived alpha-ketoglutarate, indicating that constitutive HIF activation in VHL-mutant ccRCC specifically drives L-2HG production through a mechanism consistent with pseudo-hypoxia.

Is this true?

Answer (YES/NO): YES